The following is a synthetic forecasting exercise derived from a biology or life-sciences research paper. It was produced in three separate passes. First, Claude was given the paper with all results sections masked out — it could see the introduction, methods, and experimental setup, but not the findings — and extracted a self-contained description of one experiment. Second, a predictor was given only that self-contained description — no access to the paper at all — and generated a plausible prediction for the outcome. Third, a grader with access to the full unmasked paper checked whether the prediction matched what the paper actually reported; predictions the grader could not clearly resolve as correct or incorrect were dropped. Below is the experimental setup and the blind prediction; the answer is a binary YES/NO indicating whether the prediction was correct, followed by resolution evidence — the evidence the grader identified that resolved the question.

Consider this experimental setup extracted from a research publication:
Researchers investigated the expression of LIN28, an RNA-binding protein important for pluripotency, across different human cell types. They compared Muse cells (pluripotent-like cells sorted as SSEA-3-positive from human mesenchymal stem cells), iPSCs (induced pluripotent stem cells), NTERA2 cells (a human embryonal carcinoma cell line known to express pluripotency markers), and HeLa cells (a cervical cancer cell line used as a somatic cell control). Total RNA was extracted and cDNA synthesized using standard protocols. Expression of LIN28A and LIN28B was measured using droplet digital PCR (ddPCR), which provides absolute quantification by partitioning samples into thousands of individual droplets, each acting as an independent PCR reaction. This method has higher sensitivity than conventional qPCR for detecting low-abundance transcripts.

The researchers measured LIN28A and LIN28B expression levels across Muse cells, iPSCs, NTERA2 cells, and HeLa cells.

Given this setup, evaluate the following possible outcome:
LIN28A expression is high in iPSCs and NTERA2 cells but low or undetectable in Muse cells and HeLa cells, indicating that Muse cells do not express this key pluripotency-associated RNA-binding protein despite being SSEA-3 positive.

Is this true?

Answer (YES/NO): NO